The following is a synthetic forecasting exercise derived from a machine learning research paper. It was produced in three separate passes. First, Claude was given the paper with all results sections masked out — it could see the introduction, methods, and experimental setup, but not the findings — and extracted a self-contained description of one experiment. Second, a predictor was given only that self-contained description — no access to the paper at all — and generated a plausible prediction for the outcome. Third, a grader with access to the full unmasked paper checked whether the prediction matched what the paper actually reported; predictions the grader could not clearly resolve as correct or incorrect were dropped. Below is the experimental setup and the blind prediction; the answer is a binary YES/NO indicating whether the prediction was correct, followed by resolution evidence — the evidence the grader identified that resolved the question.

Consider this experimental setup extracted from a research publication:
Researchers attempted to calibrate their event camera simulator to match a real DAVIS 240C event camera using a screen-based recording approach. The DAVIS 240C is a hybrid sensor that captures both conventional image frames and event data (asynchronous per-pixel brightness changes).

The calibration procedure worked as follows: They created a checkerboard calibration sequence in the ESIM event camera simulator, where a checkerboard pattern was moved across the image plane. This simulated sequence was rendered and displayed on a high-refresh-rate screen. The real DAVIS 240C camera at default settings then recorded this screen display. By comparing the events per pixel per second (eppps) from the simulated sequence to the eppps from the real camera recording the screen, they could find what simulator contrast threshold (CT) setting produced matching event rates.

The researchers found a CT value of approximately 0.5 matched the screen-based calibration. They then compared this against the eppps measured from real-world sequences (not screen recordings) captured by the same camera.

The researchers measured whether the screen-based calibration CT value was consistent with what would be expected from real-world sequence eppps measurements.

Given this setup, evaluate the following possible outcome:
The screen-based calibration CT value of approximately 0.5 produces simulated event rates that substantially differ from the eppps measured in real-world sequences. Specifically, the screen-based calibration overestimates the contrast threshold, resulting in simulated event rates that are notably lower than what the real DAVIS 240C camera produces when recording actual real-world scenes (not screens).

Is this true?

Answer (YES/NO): NO